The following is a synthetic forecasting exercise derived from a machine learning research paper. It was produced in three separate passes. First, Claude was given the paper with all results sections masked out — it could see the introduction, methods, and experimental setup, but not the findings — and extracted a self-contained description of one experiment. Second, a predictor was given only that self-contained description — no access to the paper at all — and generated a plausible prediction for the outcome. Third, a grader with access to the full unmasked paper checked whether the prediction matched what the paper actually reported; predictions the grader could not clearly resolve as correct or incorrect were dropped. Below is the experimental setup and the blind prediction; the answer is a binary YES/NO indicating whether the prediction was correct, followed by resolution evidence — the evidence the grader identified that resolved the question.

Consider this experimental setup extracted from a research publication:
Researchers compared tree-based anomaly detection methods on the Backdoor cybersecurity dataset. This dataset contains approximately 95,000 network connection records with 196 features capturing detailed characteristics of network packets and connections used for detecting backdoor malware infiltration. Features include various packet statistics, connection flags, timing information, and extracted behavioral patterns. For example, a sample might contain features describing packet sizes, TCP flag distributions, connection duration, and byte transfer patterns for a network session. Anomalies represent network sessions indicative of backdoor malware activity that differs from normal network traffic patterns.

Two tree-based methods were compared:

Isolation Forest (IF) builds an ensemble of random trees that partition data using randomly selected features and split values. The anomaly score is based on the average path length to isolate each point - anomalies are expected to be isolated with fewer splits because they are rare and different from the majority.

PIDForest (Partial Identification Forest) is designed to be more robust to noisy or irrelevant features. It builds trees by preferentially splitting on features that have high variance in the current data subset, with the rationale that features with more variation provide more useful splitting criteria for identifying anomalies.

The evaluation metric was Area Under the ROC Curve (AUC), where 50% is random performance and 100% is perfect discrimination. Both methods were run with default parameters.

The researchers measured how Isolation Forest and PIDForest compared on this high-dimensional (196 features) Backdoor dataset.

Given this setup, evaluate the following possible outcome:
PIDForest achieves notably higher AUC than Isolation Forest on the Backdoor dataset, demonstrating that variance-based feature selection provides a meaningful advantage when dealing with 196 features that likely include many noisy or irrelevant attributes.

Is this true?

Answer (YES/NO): NO